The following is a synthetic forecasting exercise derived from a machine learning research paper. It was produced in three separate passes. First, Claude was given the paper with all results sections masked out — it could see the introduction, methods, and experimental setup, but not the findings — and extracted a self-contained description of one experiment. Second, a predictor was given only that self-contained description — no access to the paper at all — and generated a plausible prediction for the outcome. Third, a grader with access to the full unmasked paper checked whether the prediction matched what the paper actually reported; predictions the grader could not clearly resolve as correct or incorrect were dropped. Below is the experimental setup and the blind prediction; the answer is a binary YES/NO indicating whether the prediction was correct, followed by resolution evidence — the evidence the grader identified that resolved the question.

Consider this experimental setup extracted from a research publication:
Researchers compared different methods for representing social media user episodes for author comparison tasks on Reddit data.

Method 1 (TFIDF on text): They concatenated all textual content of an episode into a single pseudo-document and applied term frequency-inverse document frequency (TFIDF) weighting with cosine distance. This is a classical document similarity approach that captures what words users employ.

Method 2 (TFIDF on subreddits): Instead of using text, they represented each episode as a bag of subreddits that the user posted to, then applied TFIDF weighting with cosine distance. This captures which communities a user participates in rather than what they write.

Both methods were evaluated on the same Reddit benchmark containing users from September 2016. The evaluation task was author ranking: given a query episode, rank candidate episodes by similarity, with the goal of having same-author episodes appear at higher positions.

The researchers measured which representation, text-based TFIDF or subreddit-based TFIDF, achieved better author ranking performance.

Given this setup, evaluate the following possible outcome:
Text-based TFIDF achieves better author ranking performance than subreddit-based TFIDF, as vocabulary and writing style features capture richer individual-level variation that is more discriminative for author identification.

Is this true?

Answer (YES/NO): NO